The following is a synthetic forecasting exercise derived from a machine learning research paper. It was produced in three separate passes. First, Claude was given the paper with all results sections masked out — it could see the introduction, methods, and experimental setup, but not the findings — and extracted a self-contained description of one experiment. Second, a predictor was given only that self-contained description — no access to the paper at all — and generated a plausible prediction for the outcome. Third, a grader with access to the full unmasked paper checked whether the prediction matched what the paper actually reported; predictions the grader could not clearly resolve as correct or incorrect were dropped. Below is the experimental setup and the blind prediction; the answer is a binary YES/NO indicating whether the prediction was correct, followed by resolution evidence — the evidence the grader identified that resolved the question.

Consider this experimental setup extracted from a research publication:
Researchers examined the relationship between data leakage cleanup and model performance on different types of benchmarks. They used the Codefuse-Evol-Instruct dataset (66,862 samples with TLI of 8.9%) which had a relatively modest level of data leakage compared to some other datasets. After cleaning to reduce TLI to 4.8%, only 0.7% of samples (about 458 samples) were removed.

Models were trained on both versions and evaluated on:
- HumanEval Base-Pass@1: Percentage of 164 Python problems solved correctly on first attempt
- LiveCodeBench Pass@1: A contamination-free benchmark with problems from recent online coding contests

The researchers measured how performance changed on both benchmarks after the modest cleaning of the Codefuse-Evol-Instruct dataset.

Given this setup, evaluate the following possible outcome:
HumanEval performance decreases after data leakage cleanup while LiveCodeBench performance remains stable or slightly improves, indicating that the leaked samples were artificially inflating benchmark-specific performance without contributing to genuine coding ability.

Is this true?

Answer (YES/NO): NO